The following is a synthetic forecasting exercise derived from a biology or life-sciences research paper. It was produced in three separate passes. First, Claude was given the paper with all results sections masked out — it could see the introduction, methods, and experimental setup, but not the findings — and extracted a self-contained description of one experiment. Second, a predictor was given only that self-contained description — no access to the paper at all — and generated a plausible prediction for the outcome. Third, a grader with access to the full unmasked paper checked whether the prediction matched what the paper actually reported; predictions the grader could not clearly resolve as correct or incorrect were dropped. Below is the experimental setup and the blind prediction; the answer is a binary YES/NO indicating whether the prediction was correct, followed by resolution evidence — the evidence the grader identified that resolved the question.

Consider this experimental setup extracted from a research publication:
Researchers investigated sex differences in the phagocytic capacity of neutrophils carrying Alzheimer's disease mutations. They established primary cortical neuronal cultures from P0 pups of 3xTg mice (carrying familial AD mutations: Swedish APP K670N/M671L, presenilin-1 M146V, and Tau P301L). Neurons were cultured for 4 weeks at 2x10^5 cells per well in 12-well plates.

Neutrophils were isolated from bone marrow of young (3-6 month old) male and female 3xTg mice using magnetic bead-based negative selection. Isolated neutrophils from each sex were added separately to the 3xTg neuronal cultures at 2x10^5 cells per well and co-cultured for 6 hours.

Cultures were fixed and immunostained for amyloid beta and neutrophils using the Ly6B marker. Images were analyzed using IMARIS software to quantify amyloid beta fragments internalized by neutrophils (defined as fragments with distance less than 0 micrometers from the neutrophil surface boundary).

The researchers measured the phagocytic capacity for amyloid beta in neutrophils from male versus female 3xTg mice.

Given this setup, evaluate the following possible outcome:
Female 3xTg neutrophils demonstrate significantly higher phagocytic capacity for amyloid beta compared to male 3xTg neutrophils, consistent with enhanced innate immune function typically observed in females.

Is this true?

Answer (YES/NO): NO